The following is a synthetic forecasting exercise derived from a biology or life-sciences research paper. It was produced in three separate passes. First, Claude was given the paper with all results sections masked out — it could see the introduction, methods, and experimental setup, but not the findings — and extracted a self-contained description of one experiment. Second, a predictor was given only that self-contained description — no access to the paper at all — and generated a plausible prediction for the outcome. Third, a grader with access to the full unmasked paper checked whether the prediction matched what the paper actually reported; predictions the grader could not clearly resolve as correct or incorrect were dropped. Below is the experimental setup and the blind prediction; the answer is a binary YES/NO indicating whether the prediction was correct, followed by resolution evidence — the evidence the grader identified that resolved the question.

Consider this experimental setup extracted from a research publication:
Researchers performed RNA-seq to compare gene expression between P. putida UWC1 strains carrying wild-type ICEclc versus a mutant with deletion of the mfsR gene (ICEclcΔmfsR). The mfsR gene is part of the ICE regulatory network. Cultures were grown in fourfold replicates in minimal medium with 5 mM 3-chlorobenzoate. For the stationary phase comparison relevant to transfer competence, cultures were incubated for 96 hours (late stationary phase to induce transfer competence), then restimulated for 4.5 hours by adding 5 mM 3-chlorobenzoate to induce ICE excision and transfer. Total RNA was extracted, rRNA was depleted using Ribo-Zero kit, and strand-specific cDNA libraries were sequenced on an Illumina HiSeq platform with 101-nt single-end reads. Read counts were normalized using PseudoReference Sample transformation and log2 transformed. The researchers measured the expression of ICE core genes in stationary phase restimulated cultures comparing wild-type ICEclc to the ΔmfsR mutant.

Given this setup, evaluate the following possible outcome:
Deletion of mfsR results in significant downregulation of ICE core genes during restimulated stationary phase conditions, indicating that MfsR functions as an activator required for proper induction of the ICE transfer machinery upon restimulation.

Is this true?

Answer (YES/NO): NO